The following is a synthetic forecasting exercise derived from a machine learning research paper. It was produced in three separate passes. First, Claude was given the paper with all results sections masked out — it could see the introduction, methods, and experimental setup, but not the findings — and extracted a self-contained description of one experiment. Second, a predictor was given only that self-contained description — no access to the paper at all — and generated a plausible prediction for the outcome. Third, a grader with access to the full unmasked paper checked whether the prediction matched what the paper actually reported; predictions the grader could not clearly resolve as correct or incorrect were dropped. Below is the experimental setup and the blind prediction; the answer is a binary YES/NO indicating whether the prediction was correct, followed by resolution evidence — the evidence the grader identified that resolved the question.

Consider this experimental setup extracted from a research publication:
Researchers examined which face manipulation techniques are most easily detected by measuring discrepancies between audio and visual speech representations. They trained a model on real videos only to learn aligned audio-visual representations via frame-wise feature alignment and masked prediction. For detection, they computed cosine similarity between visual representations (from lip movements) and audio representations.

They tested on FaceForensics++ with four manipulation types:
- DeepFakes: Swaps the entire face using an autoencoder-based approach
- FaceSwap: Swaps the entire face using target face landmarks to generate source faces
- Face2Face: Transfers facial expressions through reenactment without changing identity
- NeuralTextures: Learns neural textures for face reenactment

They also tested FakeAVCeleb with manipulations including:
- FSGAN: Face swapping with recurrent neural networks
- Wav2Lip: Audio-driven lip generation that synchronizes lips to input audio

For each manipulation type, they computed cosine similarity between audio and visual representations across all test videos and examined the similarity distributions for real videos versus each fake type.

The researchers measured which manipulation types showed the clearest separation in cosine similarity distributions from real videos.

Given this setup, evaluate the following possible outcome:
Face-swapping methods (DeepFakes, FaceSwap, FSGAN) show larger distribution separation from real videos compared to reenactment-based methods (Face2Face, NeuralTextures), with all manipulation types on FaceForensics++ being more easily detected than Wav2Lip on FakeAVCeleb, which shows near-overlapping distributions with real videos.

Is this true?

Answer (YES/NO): NO